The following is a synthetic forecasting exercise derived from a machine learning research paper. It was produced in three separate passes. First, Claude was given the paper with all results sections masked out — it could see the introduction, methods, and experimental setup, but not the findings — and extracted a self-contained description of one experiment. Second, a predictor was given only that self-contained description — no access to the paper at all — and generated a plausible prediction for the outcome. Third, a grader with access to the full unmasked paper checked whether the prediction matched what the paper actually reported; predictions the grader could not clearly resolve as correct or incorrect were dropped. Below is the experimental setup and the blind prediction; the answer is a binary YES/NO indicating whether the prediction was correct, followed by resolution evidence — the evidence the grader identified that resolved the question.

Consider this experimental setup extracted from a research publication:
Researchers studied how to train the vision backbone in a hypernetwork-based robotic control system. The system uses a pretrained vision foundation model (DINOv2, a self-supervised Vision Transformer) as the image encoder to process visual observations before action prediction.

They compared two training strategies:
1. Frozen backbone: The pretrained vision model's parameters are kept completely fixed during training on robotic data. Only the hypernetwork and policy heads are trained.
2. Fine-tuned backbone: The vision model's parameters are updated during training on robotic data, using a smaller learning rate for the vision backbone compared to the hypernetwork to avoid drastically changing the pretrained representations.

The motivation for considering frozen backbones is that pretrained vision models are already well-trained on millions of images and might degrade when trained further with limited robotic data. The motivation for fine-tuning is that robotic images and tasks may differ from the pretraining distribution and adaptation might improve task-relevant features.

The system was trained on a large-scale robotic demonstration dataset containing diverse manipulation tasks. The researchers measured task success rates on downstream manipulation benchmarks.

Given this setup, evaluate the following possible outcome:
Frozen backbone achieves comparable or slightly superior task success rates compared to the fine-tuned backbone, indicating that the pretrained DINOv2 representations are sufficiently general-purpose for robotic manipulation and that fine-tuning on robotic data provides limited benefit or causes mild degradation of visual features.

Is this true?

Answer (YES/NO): NO